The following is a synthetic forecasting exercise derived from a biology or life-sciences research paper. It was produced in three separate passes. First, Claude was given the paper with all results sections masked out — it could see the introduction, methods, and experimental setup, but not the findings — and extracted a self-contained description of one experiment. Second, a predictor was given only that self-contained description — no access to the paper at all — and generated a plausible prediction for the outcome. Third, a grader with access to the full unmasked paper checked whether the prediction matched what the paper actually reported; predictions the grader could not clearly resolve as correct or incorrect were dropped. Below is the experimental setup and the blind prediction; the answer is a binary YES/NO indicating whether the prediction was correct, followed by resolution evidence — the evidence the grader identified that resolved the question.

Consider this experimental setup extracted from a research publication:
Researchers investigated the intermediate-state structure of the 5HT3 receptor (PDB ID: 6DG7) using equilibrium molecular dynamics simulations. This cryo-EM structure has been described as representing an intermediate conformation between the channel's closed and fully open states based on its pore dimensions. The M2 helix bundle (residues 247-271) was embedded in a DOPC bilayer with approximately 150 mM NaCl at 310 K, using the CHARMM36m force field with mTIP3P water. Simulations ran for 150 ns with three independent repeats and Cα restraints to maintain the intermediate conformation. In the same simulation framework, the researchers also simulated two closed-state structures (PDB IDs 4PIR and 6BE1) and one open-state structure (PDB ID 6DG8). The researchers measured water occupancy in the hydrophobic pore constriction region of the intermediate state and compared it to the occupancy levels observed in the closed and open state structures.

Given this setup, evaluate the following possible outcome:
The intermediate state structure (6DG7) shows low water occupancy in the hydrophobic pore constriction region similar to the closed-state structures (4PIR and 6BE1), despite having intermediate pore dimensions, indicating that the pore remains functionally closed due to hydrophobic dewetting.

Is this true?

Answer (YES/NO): YES